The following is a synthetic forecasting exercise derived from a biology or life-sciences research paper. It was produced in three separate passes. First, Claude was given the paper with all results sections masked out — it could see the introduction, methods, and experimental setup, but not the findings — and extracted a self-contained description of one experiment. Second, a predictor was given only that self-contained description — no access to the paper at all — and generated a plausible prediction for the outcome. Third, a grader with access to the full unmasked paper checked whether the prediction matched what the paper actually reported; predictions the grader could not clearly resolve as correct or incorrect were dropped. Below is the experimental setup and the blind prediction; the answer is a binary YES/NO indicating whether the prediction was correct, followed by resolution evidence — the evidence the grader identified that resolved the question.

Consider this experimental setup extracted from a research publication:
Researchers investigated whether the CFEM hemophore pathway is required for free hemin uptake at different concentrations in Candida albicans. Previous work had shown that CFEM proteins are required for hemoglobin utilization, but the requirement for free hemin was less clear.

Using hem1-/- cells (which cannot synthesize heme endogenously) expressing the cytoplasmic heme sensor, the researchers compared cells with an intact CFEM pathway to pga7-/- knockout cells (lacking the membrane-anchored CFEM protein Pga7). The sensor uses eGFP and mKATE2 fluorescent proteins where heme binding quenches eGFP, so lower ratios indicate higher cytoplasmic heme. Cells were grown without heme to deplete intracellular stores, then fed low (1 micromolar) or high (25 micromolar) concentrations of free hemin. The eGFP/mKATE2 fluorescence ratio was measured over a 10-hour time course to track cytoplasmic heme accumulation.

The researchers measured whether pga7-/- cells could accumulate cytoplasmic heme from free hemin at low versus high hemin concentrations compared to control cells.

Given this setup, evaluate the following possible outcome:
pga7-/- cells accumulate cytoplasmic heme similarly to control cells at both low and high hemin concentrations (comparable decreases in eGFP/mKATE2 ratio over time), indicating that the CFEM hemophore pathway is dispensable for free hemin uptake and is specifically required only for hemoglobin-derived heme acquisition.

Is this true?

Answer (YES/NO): NO